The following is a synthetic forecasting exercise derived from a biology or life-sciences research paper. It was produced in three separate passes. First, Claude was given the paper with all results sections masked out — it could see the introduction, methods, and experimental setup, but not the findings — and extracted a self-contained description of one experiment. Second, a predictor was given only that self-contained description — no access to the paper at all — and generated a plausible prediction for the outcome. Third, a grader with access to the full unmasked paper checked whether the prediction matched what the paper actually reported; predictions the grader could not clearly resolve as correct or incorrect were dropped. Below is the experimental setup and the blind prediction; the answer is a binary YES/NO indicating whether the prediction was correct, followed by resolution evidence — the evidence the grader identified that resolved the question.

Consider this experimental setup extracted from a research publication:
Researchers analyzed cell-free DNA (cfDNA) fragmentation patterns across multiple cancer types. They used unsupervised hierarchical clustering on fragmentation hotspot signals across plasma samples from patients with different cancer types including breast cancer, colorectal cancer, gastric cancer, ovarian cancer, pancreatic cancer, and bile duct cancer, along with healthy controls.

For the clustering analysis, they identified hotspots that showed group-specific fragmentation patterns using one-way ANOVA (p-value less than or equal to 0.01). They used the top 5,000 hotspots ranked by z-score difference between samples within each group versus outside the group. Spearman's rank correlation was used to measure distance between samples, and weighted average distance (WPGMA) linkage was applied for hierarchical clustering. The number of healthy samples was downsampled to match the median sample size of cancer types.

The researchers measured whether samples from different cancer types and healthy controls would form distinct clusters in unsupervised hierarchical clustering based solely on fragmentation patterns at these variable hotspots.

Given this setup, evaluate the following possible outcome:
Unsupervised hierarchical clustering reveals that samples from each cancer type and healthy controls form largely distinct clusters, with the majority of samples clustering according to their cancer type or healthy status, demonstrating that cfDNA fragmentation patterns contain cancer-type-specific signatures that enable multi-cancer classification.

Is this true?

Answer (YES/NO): YES